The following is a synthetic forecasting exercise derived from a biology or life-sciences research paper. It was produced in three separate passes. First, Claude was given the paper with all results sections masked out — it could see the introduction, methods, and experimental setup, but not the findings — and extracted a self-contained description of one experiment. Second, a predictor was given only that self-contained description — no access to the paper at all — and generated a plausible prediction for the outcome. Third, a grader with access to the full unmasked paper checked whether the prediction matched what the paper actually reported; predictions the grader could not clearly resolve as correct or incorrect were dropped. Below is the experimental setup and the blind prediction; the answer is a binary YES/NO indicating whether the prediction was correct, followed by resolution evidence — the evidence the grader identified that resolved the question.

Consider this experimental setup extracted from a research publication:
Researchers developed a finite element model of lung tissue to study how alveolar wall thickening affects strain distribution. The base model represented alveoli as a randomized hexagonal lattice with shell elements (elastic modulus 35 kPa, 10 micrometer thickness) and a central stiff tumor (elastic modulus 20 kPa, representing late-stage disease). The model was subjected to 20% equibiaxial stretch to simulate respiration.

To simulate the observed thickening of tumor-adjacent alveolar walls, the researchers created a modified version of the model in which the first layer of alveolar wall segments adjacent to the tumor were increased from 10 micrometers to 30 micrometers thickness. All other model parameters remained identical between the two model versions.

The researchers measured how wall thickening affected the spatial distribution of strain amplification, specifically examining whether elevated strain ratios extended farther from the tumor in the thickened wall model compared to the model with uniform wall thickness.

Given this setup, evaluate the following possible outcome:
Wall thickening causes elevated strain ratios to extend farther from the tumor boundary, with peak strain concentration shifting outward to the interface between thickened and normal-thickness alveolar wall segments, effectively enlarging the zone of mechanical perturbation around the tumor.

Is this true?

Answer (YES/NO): YES